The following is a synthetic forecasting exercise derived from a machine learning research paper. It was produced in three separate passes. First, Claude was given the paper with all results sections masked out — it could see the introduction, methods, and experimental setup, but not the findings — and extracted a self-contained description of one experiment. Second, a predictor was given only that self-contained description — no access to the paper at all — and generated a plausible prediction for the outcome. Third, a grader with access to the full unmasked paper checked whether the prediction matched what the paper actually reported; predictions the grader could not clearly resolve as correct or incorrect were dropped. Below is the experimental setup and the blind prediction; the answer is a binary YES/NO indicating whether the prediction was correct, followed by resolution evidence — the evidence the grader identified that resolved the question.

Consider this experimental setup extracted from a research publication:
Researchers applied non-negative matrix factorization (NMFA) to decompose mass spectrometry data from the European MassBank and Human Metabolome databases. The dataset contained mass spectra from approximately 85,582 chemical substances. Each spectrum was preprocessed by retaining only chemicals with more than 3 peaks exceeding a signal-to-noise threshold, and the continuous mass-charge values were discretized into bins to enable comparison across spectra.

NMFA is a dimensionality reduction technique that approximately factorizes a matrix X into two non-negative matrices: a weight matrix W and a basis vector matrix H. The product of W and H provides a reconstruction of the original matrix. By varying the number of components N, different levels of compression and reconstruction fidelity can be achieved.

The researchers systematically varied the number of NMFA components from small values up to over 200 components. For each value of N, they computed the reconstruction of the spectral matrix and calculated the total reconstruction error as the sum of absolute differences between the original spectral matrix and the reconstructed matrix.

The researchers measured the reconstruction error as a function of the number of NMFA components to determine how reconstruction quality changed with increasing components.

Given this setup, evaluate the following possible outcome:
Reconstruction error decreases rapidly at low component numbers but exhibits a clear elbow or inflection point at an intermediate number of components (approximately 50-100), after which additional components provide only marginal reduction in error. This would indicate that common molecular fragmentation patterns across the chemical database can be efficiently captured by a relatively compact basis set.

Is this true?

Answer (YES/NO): NO